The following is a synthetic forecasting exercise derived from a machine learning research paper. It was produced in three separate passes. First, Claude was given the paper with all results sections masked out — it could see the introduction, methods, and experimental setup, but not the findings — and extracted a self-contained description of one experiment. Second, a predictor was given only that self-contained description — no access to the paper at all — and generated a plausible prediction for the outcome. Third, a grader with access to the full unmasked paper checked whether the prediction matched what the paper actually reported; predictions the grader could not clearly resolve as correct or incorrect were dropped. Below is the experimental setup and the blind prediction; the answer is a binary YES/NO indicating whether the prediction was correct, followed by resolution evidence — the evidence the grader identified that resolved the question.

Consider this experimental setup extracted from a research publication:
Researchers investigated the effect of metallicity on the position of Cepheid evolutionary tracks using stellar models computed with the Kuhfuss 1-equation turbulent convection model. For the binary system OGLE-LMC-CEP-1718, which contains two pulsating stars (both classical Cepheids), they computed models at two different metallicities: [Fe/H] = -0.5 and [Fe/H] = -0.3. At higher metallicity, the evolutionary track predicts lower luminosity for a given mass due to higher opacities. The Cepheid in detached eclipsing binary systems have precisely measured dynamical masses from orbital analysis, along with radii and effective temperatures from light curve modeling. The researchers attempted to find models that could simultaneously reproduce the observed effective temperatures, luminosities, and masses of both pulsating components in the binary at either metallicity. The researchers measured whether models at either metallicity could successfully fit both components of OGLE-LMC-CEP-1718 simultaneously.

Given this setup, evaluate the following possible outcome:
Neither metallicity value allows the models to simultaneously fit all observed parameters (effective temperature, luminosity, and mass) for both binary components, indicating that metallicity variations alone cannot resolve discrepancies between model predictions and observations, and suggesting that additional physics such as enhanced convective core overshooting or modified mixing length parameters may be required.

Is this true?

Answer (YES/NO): YES